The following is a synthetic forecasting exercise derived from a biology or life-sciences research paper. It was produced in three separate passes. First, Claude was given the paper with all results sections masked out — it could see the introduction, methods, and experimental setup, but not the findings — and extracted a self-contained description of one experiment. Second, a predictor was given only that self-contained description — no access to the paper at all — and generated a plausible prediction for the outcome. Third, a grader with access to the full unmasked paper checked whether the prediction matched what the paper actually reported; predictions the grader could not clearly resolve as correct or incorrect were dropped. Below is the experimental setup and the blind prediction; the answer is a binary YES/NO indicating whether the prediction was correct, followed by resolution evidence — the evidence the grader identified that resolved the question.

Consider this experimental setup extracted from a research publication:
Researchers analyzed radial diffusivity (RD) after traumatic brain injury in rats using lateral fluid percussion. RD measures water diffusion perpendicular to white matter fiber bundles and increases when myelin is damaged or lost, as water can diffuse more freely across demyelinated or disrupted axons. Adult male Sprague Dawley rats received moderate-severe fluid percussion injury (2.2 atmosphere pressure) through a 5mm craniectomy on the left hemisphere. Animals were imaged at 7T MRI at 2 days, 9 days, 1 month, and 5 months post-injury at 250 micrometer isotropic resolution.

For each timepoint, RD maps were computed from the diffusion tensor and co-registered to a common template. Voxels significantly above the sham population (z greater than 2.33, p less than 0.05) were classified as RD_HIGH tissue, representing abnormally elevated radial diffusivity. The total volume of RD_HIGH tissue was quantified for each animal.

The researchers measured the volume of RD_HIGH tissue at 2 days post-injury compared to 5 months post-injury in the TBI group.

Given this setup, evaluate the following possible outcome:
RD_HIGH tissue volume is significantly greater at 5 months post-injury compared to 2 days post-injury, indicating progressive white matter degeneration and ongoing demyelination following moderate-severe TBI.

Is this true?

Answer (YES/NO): YES